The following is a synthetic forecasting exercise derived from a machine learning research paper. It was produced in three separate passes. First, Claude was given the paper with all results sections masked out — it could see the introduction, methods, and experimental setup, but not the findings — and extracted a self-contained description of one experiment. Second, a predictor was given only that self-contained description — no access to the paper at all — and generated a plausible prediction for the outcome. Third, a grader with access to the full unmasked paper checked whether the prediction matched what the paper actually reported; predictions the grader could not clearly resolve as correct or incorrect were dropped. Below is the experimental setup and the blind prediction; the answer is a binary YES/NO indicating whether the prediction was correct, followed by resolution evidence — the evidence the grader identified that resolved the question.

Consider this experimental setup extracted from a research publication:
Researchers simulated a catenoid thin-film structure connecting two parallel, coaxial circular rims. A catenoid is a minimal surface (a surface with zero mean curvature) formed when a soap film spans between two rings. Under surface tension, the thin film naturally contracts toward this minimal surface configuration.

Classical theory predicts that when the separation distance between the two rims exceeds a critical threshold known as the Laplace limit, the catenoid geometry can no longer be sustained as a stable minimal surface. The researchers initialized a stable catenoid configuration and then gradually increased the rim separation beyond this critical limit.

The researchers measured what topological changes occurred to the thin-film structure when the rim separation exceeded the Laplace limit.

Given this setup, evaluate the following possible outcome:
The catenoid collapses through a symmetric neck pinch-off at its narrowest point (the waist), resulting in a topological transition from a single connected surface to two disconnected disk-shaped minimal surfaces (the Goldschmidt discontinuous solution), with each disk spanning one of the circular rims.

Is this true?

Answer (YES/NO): NO